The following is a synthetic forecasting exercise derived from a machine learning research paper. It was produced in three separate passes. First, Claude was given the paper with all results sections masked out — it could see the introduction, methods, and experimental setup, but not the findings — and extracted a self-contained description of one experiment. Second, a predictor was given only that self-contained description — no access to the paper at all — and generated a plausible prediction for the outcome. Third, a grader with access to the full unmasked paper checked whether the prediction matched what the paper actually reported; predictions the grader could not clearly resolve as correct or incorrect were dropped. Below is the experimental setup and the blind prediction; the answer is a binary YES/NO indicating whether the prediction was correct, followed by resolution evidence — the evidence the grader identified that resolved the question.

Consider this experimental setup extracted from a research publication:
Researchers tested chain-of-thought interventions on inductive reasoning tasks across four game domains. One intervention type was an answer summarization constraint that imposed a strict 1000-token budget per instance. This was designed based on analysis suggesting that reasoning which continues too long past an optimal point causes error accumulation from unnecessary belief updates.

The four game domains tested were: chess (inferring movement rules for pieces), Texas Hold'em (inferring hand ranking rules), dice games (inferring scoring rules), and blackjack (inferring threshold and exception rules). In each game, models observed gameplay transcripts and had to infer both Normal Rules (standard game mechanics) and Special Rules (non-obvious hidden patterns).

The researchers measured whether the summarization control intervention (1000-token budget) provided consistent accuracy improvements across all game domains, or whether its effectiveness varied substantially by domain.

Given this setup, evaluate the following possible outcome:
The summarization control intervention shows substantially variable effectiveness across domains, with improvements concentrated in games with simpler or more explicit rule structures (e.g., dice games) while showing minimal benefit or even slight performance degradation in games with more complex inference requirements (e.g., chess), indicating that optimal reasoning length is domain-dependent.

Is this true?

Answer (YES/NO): NO